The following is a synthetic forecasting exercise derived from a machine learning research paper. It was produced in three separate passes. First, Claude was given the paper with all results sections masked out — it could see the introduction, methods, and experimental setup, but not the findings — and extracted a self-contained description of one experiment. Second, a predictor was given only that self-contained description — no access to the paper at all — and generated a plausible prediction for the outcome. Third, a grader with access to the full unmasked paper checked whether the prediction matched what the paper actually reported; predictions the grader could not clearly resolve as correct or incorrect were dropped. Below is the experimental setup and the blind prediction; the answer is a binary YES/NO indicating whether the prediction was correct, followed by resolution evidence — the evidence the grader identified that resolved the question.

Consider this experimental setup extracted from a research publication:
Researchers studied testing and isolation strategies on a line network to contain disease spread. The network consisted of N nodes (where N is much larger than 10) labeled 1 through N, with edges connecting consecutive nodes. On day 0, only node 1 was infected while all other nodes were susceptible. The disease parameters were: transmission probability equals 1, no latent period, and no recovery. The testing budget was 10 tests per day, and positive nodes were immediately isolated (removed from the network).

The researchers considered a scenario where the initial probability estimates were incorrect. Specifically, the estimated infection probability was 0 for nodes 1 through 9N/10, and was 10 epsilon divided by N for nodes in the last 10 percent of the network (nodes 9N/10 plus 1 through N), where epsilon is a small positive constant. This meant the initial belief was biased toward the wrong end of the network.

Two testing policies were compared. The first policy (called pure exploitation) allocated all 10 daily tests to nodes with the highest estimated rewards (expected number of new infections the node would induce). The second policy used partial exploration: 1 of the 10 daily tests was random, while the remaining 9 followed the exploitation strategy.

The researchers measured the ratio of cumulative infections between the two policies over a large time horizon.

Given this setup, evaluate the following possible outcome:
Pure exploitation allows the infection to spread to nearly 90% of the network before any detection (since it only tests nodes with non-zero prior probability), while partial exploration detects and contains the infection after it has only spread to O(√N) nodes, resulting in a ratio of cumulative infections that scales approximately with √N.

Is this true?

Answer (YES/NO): NO